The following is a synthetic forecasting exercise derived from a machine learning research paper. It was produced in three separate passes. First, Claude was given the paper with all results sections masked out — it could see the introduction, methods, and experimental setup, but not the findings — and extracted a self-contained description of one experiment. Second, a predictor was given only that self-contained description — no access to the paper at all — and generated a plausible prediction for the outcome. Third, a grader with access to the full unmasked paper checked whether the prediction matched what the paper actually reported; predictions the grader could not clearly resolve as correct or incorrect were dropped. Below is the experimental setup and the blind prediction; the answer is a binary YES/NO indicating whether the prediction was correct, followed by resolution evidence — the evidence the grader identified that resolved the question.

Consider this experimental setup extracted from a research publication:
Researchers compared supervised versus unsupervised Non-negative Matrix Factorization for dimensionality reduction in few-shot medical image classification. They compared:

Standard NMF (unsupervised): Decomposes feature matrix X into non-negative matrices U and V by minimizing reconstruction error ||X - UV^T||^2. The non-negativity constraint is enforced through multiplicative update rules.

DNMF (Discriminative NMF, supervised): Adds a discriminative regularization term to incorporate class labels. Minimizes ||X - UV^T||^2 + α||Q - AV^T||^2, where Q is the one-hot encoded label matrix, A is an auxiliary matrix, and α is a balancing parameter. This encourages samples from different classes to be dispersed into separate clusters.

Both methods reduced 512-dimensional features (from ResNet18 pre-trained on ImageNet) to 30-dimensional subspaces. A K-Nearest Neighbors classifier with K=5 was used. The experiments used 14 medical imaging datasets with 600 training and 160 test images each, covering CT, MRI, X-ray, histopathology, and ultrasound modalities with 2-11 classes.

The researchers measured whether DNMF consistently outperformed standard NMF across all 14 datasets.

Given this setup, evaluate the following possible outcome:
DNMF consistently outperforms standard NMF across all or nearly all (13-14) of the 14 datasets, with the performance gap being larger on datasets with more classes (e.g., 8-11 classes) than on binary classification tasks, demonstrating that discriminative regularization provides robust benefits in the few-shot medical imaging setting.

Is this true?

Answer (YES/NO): NO